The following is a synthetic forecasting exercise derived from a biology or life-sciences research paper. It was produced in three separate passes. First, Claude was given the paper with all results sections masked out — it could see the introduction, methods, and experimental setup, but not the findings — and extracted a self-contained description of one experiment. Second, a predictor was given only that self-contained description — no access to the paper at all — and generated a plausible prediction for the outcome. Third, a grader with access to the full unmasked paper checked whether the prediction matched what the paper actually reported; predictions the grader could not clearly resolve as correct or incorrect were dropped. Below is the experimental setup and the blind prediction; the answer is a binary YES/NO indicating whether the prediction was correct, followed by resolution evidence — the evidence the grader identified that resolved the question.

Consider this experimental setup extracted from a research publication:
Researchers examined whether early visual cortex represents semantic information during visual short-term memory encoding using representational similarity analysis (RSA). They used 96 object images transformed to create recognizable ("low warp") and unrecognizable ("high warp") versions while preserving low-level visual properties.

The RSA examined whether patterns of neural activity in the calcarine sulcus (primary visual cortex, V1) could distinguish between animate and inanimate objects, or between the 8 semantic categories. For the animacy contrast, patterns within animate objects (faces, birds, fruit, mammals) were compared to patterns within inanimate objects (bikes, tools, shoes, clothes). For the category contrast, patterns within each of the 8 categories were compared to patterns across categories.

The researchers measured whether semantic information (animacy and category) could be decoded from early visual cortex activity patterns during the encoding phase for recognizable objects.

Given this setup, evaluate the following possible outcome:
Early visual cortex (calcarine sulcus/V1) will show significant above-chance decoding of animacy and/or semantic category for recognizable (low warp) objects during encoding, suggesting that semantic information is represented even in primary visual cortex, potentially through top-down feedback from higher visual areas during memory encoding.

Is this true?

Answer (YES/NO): NO